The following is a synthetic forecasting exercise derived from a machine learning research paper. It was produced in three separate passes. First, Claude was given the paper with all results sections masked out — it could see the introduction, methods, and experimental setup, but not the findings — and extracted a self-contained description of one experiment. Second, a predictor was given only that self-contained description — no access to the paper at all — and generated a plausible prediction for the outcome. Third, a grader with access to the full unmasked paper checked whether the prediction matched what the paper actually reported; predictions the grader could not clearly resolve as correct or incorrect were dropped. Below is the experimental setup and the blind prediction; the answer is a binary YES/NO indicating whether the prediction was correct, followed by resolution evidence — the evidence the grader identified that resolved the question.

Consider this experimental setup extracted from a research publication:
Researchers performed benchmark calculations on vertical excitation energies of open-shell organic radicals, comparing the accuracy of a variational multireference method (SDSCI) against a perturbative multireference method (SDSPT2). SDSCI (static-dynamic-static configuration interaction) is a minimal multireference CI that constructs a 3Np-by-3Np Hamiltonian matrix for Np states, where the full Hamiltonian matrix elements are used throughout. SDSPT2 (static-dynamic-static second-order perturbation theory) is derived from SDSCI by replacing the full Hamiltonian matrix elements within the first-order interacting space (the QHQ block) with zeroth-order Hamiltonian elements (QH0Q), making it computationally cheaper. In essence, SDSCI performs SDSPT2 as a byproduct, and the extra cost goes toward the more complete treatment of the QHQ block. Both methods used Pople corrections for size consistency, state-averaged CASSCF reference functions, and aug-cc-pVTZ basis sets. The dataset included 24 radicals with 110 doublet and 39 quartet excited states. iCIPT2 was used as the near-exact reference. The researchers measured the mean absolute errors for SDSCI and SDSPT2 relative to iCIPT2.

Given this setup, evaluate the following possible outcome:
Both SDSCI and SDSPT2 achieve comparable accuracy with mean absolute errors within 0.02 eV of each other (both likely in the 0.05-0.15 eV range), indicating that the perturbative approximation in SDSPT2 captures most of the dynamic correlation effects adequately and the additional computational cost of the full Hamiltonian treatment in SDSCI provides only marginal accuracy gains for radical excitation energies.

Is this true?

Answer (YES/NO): NO